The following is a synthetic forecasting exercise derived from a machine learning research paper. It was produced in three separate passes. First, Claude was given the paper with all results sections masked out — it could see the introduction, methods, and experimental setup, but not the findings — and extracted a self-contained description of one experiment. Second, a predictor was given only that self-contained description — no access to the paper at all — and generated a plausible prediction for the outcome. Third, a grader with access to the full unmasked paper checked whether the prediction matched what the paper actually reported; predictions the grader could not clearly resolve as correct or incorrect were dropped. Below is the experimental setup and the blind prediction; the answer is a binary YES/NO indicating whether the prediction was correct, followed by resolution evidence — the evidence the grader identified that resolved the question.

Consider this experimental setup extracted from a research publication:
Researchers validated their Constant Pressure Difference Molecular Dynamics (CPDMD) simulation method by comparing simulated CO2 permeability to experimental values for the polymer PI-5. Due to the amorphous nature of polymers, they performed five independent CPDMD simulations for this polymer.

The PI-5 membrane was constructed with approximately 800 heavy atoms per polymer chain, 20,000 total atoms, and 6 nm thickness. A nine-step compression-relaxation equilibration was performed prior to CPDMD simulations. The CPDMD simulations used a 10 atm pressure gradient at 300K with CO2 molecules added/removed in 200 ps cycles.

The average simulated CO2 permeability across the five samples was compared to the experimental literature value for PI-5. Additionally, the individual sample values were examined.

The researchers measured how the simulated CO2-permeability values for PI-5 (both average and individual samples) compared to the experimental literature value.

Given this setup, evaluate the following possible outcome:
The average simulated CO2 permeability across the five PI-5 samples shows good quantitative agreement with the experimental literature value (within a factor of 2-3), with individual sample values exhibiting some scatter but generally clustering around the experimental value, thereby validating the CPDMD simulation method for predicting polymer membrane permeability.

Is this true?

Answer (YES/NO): NO